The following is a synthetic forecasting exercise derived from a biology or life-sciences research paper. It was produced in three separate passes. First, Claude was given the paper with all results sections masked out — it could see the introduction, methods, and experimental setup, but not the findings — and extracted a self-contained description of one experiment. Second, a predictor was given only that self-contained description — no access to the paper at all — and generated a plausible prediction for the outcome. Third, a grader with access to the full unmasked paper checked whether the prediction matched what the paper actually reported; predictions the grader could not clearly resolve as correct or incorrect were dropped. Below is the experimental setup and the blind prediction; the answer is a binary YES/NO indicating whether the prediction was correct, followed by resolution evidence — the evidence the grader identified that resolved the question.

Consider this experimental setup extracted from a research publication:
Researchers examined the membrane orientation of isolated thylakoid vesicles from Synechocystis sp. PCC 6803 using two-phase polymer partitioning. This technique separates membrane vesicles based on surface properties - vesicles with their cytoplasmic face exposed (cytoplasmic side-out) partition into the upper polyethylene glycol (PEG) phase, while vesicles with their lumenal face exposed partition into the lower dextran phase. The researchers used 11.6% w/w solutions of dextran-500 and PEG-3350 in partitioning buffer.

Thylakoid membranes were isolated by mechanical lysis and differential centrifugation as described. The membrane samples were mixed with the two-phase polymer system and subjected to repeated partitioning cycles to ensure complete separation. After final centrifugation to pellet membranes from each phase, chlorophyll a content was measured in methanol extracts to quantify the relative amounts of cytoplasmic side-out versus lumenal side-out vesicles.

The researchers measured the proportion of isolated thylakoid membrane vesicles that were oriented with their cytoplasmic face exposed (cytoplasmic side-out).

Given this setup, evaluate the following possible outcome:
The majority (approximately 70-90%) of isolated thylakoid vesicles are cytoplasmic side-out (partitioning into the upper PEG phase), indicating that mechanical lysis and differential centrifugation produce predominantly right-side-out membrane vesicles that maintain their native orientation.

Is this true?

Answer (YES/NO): YES